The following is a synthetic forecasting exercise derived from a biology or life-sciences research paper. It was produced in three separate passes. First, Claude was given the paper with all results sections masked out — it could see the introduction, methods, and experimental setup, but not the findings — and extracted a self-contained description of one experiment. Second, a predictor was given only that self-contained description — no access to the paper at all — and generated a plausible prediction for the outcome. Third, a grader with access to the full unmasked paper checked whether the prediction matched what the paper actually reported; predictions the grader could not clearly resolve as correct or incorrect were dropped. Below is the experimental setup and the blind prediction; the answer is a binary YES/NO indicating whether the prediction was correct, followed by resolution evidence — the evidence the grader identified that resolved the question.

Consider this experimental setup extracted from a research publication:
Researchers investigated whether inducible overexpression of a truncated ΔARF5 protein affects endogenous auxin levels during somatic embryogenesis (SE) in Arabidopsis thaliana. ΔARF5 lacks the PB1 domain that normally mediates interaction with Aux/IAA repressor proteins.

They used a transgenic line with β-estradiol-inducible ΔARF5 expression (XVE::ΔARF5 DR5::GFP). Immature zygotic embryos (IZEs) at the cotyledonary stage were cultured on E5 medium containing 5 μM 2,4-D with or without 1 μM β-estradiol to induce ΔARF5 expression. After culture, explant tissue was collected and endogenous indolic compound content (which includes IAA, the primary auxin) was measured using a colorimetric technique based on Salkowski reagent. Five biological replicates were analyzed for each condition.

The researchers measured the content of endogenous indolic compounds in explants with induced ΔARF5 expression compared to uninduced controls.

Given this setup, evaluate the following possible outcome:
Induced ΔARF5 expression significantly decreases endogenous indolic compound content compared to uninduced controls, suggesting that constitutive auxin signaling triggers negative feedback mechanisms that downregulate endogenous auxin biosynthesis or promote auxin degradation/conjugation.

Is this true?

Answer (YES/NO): NO